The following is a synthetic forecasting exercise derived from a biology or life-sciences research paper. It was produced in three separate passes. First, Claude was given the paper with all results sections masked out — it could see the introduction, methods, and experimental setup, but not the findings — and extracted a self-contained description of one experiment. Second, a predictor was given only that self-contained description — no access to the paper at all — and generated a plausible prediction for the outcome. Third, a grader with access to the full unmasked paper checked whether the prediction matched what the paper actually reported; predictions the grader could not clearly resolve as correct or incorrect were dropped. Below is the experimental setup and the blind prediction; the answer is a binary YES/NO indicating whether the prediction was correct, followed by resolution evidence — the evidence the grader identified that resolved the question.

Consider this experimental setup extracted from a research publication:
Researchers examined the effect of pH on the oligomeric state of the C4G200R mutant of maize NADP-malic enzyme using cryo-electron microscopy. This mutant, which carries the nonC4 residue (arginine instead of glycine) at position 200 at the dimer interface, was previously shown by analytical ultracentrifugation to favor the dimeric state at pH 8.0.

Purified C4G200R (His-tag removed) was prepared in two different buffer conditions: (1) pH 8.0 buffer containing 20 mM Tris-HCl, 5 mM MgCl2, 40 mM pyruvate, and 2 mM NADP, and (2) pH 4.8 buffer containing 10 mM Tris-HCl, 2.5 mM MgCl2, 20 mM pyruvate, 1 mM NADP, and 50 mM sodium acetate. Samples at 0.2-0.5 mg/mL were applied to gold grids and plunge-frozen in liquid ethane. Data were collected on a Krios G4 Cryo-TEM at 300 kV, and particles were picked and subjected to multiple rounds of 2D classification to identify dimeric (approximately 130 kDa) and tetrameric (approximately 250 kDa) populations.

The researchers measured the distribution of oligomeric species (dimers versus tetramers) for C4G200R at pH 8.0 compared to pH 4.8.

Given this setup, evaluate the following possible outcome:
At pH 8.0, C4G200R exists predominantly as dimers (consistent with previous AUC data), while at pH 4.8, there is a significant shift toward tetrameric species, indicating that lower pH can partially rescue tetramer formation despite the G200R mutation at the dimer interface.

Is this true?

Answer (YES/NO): NO